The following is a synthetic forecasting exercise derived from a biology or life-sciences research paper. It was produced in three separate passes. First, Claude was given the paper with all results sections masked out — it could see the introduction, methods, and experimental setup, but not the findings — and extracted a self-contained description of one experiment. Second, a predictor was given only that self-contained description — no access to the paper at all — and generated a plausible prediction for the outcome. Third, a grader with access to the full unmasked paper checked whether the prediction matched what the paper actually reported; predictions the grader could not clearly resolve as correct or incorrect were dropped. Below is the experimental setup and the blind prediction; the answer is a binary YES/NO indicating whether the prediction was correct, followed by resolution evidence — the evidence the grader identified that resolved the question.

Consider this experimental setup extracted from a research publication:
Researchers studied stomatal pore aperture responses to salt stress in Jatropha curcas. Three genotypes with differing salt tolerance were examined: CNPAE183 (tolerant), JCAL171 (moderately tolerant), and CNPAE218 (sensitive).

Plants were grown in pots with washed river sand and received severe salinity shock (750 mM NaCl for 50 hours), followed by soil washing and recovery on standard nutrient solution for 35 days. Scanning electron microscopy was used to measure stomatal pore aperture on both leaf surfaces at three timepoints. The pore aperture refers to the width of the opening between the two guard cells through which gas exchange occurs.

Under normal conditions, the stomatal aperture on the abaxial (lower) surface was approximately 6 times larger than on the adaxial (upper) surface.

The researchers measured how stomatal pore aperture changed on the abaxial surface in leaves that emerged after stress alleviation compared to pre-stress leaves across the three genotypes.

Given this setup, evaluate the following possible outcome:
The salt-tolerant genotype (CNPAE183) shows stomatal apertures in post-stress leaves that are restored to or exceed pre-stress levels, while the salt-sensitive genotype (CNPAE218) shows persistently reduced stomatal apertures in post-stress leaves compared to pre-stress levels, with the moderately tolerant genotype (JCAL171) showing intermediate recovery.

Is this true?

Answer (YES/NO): NO